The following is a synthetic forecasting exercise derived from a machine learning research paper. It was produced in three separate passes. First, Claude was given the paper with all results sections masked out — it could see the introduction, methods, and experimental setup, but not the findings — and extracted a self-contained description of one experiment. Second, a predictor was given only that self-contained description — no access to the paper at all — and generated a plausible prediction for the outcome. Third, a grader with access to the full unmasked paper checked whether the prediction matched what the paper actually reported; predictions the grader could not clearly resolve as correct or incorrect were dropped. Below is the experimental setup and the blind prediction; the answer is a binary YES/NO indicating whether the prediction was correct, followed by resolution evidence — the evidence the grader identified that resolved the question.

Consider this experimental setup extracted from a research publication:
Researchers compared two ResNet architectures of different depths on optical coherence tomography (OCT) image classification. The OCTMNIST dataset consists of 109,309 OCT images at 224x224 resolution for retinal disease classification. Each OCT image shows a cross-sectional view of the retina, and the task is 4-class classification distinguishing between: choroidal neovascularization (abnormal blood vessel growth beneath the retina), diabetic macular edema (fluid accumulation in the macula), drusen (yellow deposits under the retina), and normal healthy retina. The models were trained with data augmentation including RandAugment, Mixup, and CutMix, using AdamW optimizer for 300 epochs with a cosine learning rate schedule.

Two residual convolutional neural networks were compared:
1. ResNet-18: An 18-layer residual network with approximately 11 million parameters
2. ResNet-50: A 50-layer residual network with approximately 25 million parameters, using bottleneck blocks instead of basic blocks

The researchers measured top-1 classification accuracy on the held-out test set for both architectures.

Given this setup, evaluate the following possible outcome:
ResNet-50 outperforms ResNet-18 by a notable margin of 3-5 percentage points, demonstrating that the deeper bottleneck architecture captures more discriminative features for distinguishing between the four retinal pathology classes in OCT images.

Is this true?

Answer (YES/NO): NO